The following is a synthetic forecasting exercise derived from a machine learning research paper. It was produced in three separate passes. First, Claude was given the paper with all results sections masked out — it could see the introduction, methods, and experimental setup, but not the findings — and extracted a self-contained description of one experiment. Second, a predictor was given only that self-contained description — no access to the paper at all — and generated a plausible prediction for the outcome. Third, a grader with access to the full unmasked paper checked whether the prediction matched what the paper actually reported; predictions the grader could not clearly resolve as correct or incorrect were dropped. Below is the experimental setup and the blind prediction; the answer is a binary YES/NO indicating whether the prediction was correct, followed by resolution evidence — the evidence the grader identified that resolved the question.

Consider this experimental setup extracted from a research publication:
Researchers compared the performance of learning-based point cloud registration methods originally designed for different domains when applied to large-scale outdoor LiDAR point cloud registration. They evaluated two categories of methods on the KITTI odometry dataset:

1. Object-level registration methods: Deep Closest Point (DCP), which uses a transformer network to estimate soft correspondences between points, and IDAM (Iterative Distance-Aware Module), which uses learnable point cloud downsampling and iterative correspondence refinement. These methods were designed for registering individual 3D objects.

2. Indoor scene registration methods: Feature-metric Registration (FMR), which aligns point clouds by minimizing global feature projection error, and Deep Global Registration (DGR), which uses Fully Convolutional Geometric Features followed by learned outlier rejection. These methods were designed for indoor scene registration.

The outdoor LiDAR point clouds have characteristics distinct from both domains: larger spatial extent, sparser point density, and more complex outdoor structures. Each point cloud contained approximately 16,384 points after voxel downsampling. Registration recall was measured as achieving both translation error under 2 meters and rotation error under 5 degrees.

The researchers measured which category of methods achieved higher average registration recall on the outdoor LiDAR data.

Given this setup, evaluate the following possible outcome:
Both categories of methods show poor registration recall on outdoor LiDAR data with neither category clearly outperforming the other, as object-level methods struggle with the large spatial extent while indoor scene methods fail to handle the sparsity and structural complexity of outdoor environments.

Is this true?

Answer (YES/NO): NO